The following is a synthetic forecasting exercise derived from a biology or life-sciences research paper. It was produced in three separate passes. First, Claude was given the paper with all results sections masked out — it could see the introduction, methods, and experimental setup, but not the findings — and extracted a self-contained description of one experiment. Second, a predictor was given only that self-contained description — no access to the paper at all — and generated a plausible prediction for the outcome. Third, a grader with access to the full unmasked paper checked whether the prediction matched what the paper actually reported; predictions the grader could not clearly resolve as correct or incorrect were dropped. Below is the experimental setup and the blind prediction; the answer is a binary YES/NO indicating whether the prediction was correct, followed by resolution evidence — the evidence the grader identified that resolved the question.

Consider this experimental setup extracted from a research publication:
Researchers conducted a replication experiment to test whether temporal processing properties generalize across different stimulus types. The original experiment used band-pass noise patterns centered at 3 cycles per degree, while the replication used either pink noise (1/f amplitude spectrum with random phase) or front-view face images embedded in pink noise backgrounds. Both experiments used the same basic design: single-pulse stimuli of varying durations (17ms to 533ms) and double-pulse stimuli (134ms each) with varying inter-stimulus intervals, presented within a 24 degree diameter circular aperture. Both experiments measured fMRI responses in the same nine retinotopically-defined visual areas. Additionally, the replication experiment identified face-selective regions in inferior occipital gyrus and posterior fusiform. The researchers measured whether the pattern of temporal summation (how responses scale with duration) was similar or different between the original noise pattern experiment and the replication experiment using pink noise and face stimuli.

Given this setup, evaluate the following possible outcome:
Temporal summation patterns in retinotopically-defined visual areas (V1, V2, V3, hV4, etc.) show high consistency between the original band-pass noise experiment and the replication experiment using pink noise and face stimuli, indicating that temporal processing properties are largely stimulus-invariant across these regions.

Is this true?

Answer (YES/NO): YES